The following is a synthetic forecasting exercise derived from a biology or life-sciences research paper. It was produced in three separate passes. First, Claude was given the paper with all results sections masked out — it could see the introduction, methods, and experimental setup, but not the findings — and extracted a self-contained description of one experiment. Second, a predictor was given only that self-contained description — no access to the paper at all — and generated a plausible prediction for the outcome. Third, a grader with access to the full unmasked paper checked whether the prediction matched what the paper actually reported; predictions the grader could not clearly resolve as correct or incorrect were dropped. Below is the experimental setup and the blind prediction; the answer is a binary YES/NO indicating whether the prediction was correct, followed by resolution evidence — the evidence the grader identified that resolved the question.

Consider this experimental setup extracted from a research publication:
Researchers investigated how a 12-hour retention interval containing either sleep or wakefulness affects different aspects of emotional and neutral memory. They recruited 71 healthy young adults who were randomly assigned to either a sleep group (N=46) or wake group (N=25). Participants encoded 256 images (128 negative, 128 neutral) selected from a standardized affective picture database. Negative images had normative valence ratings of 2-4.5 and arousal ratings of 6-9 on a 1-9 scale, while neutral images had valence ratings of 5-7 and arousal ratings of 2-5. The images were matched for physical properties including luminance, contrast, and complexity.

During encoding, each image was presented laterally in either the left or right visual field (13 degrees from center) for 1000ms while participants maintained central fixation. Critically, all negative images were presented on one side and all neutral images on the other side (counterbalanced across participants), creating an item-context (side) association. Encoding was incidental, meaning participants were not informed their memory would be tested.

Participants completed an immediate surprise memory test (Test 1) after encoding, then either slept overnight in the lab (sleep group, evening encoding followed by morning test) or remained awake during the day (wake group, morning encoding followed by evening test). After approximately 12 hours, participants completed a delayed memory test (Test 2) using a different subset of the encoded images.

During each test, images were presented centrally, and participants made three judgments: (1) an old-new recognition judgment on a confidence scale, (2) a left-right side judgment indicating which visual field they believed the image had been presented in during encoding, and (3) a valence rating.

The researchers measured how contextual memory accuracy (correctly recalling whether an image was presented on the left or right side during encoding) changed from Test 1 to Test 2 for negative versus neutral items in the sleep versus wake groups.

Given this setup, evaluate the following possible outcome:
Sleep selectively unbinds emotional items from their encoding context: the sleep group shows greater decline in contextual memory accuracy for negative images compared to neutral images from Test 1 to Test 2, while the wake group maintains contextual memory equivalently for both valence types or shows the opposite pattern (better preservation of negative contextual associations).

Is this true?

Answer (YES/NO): NO